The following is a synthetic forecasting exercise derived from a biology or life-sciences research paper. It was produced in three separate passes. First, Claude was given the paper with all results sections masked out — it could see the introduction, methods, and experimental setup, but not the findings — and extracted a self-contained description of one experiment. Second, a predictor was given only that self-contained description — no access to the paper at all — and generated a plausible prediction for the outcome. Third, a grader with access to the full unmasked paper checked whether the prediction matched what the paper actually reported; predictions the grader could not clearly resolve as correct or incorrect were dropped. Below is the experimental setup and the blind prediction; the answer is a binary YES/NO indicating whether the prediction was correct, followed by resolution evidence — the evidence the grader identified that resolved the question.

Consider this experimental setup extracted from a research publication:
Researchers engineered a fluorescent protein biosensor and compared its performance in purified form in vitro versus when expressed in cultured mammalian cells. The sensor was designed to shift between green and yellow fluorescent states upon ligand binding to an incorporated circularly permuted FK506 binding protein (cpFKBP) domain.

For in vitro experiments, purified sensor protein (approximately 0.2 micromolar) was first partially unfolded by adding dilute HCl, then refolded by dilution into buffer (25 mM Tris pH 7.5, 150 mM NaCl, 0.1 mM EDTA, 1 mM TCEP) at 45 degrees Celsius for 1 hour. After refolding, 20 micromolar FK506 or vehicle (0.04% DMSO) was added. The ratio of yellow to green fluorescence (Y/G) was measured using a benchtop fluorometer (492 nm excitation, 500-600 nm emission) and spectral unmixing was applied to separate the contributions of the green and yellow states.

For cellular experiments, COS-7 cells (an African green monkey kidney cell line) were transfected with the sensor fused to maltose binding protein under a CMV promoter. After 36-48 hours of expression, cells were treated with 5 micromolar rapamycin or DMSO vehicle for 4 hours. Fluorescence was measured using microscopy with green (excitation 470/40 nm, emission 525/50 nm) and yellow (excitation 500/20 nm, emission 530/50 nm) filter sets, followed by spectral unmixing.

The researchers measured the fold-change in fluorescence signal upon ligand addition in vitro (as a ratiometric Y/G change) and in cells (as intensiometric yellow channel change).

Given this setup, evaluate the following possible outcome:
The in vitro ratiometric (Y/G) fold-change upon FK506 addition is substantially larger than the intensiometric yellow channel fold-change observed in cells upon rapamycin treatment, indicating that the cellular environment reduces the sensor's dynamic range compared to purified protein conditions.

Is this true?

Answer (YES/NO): NO